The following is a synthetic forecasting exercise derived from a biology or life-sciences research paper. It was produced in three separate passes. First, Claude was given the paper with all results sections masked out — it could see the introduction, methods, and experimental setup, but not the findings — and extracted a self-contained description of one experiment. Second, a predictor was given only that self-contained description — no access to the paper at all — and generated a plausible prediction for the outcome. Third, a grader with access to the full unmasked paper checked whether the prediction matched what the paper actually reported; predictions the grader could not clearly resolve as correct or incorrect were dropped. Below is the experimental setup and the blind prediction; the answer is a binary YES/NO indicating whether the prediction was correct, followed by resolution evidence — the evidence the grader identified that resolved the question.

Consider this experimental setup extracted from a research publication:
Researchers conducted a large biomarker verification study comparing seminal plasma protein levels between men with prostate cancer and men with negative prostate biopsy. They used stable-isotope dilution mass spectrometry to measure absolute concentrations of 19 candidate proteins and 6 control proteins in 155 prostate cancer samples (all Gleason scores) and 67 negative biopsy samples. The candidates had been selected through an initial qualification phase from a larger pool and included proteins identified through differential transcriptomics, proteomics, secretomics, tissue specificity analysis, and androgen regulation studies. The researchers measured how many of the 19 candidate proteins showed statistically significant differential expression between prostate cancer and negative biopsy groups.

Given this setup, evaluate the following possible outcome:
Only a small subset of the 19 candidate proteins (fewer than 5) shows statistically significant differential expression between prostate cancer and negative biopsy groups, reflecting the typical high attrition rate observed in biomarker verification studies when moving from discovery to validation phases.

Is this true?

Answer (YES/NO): YES